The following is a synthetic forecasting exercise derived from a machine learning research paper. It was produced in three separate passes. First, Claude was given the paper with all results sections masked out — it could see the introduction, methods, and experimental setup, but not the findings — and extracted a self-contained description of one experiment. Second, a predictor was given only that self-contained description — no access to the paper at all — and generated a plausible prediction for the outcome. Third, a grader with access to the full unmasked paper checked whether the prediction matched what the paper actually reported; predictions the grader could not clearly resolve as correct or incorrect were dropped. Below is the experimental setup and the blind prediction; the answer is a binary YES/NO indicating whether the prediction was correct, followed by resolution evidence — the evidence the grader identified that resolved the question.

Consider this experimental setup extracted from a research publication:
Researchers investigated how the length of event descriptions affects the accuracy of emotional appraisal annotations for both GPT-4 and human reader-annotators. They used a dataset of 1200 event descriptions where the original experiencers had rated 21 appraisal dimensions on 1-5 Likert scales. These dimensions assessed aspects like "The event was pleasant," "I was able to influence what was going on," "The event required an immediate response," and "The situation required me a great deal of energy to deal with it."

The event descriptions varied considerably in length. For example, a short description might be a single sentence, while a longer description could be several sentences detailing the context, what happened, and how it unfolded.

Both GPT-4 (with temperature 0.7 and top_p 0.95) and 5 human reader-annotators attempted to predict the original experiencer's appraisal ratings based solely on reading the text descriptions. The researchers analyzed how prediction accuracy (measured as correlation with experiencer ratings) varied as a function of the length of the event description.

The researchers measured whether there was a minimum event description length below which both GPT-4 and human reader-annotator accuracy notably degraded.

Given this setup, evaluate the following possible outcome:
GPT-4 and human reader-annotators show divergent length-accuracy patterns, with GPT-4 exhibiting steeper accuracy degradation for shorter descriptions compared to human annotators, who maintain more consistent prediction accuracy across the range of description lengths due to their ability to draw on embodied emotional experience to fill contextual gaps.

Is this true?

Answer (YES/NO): NO